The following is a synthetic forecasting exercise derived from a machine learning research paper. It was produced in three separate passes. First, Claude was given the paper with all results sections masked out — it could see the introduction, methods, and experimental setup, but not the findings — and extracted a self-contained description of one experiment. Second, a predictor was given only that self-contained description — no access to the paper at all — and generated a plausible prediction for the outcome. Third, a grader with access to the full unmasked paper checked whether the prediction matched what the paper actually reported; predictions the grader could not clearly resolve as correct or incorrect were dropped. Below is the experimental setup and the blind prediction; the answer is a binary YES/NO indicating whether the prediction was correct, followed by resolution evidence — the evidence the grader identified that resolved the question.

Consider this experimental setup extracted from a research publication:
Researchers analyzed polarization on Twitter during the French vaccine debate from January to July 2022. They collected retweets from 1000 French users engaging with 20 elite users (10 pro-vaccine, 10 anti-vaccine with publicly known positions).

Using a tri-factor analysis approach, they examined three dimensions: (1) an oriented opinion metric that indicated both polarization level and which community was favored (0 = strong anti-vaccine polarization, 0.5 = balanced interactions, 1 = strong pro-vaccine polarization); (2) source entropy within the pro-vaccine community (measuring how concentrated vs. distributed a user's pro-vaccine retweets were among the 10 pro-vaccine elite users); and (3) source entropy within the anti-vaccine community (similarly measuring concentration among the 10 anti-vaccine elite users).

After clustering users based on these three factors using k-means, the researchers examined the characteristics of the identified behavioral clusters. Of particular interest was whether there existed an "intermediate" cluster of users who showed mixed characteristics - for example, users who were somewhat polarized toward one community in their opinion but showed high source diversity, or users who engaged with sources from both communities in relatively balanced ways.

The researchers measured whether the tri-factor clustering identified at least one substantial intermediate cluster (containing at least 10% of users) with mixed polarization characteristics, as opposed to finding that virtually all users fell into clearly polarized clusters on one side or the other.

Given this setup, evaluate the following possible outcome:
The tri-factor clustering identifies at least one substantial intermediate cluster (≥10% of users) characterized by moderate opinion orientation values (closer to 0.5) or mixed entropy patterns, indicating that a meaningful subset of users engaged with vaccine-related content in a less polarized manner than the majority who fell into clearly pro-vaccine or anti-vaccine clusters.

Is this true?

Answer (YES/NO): YES